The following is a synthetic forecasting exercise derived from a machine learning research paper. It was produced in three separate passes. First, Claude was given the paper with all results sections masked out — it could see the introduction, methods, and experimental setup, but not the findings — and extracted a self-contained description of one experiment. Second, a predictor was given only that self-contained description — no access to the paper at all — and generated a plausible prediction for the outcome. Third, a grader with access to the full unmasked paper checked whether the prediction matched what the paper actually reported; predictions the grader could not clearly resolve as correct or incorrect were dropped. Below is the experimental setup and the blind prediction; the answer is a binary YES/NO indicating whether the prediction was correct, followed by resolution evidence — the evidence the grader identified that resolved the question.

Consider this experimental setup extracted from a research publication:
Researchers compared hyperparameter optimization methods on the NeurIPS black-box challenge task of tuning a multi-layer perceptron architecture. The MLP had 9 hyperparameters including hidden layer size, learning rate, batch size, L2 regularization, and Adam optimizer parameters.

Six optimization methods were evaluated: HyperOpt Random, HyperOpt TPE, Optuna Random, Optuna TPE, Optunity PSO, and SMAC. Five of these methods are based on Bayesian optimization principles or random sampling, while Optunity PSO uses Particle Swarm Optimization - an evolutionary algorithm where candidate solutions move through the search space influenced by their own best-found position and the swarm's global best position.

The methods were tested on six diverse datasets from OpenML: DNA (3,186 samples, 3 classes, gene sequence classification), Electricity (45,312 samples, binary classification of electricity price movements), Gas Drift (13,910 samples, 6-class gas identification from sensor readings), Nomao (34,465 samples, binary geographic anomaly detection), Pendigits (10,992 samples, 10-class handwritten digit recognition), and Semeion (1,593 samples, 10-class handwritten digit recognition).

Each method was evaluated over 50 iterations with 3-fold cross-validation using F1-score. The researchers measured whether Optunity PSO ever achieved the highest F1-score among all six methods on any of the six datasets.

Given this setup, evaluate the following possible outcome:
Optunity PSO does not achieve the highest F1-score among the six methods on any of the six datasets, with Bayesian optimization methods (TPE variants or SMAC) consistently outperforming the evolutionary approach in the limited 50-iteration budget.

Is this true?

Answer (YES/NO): YES